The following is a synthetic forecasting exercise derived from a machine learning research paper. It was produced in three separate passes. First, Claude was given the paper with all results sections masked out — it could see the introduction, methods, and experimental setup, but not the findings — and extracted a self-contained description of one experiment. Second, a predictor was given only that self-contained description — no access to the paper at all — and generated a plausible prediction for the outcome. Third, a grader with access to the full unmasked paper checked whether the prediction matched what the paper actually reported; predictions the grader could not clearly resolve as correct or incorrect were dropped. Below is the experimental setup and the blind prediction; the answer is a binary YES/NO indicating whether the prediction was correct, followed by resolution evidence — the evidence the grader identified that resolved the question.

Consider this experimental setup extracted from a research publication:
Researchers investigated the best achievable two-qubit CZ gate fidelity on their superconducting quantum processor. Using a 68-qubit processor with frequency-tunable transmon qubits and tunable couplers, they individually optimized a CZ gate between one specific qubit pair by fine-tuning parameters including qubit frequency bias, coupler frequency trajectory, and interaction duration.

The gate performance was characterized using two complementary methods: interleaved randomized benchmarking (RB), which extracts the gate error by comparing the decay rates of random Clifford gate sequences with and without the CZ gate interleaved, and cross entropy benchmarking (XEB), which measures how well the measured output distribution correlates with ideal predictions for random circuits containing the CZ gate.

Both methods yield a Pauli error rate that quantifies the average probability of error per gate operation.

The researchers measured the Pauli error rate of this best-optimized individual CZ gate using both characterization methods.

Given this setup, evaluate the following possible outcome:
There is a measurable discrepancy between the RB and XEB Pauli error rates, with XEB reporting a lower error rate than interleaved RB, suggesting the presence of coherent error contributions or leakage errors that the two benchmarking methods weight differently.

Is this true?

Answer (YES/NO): NO